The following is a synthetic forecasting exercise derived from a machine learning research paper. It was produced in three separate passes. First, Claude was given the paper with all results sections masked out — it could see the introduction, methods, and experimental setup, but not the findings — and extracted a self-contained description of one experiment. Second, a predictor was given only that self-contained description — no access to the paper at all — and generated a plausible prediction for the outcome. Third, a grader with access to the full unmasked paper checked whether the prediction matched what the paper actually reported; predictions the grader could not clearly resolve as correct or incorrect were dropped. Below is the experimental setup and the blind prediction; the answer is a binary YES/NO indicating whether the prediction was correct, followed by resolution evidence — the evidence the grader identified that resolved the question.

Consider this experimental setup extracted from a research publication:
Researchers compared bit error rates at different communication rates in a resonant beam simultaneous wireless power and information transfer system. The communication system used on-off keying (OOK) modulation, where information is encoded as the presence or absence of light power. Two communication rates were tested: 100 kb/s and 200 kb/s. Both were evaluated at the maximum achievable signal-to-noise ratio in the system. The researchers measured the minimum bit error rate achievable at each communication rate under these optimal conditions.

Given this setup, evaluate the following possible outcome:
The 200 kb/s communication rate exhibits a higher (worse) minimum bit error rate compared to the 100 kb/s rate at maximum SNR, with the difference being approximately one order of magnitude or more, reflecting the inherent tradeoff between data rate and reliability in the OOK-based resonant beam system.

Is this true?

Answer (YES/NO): NO